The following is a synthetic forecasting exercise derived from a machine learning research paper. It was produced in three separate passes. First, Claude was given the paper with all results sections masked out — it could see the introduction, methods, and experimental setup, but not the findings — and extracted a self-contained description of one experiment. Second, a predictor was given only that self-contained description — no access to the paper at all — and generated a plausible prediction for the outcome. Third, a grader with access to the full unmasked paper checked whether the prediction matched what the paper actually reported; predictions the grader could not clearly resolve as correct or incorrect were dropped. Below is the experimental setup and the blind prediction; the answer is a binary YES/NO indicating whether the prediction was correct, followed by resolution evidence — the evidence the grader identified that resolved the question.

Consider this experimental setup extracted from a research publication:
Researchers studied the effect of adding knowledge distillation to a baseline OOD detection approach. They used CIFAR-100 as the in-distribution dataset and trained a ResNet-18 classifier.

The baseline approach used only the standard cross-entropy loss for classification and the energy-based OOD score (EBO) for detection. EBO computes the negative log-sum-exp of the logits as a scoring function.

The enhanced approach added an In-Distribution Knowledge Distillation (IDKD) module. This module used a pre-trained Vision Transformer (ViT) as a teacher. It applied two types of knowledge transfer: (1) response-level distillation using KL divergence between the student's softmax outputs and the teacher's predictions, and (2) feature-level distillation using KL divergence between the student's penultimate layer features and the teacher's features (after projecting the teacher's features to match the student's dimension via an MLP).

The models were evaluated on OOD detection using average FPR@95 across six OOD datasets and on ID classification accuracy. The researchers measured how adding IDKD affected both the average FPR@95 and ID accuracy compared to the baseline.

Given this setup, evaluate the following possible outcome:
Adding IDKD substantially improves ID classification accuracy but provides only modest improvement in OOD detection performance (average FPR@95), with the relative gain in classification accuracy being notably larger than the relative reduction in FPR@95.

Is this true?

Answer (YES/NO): NO